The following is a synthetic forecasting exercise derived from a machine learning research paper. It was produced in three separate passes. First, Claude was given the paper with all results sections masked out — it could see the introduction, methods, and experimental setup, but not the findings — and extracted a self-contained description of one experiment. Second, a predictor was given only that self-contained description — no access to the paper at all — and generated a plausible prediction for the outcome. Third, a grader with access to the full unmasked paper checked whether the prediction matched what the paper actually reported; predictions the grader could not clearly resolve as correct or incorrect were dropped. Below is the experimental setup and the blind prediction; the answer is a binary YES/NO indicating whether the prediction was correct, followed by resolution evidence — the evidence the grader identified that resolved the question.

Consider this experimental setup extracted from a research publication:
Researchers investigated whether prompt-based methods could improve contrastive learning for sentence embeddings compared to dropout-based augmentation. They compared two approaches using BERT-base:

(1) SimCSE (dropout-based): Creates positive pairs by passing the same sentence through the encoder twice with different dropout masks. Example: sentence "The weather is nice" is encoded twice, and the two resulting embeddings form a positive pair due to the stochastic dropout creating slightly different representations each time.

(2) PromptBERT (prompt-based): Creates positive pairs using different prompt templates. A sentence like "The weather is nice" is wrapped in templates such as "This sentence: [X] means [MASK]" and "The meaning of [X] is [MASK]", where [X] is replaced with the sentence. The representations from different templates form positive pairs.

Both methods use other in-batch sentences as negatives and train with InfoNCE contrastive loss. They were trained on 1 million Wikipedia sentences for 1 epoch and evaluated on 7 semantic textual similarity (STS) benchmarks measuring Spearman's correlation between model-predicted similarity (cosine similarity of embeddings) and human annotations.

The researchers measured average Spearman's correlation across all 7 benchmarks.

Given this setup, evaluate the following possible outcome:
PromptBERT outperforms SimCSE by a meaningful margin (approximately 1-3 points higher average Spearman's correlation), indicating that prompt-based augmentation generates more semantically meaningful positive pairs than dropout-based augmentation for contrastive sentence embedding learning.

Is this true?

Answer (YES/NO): YES